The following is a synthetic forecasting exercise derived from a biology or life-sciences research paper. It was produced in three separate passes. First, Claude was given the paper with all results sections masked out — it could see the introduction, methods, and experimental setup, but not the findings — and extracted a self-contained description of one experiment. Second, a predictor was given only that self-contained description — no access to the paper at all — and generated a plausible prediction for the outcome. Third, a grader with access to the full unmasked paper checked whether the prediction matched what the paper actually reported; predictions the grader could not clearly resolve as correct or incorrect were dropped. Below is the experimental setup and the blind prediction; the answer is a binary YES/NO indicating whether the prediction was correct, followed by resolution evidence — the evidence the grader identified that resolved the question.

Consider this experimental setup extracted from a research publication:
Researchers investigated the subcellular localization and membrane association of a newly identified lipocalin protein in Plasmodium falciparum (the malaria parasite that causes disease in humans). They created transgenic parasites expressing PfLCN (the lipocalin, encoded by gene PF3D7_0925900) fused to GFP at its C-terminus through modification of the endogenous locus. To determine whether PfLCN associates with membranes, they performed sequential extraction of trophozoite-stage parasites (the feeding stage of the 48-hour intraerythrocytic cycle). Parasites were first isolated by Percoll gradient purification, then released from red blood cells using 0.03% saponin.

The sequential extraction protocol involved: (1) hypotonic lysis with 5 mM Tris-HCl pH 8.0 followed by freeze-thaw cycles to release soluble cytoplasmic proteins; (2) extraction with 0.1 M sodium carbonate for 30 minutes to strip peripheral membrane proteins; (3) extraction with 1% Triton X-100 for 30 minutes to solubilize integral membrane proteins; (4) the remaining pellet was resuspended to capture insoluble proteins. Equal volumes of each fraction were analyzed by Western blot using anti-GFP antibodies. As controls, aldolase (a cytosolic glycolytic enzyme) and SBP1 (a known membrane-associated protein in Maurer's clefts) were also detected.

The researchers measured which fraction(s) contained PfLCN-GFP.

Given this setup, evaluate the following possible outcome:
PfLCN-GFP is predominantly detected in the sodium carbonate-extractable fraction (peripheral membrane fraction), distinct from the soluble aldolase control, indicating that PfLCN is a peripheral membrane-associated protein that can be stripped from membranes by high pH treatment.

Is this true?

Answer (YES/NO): NO